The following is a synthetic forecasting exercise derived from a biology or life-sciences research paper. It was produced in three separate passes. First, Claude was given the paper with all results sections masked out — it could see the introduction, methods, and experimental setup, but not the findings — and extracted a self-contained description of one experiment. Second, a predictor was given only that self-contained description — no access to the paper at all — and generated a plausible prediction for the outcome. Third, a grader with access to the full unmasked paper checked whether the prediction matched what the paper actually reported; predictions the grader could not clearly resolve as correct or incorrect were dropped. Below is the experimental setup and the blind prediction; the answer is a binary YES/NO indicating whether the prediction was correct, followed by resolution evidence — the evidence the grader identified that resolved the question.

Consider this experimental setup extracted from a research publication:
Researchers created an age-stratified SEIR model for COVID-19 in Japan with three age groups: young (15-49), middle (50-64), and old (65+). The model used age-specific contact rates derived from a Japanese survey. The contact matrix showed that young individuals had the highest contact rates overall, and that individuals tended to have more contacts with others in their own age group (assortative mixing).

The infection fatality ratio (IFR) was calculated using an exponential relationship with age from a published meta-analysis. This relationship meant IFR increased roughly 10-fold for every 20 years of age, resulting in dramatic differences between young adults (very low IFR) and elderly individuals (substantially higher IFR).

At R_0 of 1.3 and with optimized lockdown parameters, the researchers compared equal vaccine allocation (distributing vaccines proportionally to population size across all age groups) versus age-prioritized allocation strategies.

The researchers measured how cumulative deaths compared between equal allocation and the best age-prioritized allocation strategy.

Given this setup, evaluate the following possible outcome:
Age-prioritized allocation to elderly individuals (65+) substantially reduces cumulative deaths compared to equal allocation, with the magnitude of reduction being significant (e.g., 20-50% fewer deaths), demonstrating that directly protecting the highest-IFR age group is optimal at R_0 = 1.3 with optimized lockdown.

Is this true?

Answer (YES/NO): NO